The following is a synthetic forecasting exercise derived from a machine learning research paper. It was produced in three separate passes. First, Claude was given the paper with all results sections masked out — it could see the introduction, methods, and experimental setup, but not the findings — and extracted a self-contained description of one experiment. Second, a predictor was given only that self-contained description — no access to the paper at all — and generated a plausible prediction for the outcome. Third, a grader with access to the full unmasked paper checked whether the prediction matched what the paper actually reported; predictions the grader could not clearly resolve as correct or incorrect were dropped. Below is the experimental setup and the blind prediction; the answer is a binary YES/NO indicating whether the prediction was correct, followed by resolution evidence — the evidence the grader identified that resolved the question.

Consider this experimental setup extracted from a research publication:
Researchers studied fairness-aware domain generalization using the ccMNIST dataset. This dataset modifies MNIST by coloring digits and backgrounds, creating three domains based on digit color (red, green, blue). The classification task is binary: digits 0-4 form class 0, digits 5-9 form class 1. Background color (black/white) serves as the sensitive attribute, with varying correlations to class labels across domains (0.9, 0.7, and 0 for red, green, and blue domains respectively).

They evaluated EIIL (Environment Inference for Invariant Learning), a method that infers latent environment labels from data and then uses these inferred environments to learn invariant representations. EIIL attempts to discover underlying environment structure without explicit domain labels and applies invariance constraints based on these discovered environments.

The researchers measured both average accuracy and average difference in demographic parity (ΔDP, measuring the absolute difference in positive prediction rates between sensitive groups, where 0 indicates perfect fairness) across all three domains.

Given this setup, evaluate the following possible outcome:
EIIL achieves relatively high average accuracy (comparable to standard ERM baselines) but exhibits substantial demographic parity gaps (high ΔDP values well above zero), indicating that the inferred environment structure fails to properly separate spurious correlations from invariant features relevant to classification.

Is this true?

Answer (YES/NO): NO